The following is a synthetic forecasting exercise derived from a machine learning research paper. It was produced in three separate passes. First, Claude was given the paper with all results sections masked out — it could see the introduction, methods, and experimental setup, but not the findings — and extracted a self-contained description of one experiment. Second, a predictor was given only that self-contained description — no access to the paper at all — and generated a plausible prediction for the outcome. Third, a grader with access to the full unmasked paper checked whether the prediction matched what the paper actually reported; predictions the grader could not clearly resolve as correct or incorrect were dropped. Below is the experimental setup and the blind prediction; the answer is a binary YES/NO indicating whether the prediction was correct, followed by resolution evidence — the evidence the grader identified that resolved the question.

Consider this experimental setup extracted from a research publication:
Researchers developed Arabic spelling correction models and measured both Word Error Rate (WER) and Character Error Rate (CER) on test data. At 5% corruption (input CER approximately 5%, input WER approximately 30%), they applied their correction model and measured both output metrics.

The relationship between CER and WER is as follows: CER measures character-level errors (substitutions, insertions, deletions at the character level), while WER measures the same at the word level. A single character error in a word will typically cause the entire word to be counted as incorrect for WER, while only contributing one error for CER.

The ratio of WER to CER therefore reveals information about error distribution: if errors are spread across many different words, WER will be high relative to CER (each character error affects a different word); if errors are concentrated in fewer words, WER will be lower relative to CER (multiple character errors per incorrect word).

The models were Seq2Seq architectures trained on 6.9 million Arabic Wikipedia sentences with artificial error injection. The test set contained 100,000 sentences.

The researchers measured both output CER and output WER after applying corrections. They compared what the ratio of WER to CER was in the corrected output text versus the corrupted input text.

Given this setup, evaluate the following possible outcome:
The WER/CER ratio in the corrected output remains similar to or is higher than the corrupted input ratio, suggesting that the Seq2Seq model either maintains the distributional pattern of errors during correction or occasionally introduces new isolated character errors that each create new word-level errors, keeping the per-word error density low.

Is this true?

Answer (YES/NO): NO